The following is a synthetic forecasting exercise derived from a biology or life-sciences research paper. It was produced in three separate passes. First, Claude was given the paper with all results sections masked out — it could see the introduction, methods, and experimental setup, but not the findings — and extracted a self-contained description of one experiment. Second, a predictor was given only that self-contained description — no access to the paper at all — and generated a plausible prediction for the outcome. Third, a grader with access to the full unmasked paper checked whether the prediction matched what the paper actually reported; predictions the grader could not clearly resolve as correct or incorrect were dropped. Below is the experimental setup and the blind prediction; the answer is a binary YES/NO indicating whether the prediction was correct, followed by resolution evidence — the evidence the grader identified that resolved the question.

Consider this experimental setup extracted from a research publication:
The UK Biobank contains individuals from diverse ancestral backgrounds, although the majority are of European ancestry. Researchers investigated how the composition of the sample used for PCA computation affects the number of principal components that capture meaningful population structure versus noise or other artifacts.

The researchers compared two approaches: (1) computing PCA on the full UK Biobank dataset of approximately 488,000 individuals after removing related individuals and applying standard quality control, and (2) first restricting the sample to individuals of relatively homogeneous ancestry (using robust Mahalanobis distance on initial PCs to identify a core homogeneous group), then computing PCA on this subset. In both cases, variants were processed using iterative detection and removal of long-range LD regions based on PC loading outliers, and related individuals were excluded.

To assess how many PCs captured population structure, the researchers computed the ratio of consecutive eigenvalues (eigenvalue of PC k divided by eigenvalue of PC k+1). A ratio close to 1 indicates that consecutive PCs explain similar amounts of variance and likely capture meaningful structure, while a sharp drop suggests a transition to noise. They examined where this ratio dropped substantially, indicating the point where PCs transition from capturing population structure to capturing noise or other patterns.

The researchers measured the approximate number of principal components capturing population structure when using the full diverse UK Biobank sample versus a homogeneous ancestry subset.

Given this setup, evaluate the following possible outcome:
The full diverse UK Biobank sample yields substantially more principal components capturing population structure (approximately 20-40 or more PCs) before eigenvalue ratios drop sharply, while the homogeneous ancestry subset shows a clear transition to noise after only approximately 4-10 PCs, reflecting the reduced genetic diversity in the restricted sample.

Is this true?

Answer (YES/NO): NO